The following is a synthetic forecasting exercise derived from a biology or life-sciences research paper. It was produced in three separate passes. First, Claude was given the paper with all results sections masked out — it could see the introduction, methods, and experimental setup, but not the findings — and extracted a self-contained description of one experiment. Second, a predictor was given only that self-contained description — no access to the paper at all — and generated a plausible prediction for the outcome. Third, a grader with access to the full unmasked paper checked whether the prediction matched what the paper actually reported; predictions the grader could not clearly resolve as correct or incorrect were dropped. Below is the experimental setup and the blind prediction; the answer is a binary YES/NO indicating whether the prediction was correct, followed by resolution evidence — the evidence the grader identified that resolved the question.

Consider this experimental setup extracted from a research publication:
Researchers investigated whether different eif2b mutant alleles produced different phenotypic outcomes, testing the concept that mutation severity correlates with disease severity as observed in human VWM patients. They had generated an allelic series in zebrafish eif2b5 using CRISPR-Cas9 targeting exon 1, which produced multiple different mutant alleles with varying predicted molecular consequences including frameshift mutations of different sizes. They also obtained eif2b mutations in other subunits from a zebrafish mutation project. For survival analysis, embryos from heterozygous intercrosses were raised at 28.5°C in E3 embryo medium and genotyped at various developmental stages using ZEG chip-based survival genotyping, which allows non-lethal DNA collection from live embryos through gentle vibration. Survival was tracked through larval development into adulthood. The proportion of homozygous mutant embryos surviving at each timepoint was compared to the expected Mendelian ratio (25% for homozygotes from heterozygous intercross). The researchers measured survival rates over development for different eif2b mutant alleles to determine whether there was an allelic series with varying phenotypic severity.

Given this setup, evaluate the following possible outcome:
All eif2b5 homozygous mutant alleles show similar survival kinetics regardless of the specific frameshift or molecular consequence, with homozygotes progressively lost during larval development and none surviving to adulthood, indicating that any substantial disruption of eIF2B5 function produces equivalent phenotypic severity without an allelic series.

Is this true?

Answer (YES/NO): NO